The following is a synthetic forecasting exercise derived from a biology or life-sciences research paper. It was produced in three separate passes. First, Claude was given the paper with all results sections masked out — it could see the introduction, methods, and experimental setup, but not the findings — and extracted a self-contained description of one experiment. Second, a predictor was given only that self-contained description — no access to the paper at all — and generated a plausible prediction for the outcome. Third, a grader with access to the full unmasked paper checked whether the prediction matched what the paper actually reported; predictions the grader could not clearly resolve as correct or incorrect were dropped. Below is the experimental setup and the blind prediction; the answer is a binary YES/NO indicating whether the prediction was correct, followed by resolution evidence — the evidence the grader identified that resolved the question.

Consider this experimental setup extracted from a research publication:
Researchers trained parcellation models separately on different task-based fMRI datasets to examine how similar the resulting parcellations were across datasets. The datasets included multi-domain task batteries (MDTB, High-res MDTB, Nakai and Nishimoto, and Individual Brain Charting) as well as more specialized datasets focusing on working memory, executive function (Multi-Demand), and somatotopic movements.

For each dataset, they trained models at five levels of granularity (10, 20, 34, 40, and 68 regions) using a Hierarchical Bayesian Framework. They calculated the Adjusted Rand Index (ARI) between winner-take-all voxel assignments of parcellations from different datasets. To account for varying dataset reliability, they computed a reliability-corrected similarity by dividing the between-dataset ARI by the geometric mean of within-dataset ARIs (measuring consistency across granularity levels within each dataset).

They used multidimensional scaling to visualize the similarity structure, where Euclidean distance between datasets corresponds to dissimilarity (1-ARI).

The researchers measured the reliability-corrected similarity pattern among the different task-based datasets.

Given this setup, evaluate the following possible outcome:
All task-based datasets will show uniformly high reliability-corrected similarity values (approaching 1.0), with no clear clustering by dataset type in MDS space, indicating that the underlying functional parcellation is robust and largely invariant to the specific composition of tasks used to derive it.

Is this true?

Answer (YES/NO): NO